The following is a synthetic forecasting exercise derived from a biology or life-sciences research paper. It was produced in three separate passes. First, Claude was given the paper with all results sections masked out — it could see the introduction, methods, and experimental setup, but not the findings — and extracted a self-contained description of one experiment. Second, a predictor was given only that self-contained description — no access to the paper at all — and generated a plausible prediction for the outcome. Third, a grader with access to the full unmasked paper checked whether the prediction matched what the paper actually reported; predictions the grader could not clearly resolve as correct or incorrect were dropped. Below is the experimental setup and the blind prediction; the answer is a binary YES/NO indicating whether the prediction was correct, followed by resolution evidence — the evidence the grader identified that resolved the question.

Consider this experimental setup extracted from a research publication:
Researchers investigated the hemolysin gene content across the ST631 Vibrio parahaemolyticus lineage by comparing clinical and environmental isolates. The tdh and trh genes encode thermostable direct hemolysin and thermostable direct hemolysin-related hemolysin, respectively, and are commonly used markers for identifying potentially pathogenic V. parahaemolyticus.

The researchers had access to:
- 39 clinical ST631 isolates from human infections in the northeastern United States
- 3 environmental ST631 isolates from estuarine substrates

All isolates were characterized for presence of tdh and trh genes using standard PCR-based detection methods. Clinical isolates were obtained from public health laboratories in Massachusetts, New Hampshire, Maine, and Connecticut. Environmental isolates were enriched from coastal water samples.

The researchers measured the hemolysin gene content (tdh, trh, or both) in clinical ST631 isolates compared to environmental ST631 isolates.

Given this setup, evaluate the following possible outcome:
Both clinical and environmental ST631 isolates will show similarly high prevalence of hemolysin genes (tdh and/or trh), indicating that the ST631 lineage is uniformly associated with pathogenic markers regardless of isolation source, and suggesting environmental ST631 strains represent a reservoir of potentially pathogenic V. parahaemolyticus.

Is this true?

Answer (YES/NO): NO